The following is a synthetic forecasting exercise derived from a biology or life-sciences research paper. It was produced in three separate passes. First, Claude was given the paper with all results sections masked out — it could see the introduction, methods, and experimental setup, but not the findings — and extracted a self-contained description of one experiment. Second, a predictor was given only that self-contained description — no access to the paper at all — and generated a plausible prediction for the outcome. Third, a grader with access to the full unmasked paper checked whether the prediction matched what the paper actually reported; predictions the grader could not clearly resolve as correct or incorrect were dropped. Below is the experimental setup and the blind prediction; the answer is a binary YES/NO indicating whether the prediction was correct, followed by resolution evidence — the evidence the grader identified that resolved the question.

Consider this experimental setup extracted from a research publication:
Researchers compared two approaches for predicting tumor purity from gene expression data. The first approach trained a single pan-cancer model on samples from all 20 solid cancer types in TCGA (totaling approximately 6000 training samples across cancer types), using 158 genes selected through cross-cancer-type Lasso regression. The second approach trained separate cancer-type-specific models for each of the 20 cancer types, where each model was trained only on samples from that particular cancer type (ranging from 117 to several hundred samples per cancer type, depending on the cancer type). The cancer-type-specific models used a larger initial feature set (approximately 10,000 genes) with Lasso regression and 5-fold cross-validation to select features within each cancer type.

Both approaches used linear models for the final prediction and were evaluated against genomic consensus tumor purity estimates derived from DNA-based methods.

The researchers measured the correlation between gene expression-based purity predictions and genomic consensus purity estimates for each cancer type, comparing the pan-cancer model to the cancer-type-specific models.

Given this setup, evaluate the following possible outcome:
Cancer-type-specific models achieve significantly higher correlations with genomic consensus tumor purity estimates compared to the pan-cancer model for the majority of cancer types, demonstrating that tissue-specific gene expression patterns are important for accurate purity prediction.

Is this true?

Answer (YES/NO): NO